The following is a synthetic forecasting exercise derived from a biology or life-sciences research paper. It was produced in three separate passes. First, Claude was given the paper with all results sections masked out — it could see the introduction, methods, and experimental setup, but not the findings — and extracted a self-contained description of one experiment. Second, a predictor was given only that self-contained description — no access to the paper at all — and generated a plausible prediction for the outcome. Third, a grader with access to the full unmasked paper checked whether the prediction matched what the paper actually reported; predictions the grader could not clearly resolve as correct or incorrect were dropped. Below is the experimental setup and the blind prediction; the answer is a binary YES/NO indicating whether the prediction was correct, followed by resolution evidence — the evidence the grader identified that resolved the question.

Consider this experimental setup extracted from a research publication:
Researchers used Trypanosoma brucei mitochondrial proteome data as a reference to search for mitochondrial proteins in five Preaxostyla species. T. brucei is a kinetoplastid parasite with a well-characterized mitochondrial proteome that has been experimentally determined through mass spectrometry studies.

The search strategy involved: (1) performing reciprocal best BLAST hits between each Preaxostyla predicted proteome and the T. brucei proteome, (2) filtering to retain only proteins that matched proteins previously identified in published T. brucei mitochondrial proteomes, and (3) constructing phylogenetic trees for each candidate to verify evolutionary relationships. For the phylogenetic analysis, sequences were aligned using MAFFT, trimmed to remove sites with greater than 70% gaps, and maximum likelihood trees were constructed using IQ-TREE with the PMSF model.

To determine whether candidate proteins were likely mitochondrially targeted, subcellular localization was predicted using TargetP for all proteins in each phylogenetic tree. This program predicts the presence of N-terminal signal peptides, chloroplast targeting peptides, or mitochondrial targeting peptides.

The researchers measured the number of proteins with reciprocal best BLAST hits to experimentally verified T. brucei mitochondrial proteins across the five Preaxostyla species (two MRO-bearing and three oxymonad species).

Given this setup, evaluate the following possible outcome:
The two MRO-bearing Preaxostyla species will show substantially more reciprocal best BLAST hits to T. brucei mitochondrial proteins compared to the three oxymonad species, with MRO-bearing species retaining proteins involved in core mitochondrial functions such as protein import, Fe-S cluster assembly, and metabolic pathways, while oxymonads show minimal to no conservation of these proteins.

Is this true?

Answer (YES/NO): NO